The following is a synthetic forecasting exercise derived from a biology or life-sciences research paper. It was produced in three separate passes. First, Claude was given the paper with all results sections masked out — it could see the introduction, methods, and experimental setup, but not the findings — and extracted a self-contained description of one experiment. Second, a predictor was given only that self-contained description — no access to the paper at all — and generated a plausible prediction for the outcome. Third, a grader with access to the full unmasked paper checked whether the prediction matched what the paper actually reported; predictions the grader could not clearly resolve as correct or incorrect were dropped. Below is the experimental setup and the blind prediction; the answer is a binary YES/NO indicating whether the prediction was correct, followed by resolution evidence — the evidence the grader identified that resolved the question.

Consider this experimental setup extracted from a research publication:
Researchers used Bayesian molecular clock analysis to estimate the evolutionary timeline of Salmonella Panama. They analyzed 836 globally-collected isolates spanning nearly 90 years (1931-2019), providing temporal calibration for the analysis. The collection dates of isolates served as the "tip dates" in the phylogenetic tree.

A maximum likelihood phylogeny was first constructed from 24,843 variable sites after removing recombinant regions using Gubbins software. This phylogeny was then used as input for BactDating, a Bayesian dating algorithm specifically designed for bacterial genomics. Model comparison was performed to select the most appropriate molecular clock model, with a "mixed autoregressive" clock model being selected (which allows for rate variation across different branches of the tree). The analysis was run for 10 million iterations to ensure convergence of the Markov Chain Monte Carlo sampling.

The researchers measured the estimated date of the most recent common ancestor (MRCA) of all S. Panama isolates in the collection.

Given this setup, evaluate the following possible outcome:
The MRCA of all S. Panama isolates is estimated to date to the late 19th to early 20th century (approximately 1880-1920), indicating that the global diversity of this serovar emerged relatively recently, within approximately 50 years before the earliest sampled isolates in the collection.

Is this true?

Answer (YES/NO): NO